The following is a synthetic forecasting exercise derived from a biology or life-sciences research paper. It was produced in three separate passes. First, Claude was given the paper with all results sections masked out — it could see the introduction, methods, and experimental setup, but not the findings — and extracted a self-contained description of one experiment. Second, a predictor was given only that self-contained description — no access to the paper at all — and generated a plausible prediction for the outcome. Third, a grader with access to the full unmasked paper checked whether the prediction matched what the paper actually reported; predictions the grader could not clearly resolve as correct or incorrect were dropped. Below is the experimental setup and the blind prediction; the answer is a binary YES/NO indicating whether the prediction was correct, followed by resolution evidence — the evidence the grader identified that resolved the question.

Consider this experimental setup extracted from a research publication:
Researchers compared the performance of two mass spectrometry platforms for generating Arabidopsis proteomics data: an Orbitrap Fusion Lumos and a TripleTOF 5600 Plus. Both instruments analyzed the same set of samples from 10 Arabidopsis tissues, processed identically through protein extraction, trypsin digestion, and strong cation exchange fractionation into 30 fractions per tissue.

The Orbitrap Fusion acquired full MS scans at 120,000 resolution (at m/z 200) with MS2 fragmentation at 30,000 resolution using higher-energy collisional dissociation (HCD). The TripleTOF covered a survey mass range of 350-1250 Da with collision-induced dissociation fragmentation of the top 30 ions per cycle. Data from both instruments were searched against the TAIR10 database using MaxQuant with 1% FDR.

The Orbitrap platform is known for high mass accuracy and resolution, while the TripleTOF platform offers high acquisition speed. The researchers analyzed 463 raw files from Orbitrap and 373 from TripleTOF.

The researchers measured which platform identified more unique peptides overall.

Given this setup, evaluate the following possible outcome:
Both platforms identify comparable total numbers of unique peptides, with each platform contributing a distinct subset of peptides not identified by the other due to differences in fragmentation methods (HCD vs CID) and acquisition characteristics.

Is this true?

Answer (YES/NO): NO